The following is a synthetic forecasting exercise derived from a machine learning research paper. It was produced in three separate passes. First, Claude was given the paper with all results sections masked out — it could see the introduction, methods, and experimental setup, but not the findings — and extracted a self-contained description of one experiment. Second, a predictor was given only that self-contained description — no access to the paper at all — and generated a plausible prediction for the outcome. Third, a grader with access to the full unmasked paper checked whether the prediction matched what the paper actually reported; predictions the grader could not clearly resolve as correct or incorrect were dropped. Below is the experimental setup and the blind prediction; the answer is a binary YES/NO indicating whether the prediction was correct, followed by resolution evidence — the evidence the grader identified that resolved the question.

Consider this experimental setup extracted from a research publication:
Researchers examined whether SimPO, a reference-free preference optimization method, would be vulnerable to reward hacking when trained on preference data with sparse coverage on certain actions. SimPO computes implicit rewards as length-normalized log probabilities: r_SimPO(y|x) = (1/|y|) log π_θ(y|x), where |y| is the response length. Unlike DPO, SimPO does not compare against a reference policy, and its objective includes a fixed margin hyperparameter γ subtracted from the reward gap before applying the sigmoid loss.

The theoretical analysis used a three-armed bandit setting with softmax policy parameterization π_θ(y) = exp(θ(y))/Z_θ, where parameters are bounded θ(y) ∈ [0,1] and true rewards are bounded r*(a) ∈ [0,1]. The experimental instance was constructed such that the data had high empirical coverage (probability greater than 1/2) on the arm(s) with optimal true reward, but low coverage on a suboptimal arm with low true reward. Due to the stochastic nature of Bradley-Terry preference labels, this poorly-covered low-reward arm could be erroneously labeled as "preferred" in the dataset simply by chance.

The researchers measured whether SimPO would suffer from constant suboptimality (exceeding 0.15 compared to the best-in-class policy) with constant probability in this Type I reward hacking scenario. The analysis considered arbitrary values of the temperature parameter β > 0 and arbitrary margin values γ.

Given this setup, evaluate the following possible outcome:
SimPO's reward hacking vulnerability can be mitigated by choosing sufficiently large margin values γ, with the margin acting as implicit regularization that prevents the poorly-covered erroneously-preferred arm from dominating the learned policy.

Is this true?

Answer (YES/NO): NO